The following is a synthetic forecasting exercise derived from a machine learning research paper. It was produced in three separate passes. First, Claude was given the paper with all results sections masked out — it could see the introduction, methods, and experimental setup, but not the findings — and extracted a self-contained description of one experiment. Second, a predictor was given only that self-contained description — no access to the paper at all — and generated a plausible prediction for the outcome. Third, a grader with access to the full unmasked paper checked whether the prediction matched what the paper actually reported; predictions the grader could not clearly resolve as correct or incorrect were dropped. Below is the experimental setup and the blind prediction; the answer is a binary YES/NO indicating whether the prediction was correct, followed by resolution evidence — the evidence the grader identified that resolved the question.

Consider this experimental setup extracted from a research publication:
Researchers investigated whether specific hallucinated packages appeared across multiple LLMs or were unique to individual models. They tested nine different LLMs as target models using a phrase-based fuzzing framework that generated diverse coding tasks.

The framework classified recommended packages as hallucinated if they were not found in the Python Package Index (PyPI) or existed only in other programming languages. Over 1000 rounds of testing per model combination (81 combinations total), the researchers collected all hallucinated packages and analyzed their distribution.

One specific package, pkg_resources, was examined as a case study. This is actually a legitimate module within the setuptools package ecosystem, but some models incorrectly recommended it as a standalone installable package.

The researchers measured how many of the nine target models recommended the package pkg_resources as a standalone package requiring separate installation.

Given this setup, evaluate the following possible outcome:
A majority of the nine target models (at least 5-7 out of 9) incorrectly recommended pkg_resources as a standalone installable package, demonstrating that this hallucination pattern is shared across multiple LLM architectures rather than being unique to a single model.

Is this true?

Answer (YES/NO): NO